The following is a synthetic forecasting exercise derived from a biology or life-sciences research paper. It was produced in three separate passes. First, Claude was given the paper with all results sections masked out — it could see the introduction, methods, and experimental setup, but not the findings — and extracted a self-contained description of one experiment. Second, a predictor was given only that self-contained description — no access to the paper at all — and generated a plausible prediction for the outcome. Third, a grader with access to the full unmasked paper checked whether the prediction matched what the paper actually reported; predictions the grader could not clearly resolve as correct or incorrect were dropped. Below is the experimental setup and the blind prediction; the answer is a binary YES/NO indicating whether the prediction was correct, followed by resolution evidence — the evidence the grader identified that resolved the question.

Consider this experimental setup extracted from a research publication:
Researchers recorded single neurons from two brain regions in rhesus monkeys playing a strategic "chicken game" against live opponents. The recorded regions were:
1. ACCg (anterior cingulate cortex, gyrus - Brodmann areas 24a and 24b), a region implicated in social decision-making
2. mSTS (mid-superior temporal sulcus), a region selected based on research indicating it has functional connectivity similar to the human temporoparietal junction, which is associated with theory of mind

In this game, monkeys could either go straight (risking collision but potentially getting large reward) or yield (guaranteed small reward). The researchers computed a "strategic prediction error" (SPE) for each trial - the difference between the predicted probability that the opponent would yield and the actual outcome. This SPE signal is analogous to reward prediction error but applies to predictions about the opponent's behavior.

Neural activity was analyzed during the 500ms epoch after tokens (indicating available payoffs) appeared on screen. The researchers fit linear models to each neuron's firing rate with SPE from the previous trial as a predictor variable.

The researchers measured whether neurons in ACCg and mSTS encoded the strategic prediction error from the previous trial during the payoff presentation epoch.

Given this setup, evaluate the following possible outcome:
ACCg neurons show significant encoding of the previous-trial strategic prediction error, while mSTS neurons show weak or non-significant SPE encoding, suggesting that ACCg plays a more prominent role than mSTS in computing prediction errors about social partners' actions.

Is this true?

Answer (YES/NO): NO